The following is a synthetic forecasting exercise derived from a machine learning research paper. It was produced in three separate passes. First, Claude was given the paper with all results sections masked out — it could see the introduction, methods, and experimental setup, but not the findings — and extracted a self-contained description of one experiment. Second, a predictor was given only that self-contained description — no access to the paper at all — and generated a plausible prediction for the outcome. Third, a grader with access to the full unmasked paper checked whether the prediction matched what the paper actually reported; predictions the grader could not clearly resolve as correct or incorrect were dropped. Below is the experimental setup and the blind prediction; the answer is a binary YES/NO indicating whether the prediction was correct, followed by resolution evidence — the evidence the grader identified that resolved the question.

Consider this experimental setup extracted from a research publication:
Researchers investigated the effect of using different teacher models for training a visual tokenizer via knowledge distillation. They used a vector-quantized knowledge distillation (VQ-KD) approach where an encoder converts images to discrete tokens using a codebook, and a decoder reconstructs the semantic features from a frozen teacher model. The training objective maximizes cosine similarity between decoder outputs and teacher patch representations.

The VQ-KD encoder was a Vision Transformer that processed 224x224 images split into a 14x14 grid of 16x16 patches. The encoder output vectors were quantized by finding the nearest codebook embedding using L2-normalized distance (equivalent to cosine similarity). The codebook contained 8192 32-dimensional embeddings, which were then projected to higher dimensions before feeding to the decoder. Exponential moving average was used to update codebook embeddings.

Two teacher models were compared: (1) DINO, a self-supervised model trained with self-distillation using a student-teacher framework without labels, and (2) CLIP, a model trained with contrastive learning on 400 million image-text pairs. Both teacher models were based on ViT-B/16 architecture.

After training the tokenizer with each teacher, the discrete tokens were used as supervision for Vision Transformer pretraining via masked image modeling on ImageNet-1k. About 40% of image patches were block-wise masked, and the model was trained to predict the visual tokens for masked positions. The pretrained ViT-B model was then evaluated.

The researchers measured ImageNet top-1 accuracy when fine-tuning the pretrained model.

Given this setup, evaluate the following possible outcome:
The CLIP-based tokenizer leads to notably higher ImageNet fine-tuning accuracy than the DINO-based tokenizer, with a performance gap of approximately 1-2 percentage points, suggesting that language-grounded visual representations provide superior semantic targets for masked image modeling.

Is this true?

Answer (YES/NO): NO